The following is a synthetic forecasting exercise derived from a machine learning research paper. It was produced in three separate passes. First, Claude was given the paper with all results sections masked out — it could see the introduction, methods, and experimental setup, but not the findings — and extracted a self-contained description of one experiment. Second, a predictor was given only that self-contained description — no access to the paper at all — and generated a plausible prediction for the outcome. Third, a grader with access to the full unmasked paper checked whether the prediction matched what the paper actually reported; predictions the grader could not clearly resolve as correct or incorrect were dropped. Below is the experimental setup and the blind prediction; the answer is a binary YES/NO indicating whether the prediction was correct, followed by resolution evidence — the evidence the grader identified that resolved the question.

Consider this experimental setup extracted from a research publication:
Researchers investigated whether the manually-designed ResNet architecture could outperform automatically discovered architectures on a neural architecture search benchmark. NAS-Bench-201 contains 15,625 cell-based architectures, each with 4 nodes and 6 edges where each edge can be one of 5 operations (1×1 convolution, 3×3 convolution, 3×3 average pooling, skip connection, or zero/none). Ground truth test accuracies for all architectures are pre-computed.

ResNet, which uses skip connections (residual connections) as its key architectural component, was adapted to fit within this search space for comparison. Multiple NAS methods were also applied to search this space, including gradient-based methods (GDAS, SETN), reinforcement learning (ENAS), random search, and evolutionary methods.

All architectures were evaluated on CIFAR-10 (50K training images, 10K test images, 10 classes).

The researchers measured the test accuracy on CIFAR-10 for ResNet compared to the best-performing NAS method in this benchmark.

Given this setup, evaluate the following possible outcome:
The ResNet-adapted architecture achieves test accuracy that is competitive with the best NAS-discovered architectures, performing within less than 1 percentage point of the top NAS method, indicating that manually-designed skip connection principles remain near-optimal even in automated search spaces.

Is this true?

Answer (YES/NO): YES